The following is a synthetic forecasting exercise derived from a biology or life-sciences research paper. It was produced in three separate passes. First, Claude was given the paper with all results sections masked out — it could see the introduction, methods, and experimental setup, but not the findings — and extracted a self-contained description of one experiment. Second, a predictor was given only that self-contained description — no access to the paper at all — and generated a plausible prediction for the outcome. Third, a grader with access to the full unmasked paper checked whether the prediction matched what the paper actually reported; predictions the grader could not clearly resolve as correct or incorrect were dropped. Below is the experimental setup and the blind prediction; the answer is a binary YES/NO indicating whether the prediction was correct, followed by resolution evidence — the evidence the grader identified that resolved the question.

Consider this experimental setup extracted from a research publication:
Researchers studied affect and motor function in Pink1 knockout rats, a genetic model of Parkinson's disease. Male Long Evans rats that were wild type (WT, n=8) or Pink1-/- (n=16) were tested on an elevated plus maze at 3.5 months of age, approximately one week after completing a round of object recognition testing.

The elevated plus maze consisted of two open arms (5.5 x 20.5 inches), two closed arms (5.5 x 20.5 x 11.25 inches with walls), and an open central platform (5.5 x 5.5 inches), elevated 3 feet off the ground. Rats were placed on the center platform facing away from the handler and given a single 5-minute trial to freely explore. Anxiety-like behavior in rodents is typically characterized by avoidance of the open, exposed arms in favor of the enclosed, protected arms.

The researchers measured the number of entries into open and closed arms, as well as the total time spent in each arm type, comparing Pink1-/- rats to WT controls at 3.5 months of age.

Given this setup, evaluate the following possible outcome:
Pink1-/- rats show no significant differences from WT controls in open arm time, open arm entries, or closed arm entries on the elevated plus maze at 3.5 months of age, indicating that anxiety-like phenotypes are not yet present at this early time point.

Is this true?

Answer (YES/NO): NO